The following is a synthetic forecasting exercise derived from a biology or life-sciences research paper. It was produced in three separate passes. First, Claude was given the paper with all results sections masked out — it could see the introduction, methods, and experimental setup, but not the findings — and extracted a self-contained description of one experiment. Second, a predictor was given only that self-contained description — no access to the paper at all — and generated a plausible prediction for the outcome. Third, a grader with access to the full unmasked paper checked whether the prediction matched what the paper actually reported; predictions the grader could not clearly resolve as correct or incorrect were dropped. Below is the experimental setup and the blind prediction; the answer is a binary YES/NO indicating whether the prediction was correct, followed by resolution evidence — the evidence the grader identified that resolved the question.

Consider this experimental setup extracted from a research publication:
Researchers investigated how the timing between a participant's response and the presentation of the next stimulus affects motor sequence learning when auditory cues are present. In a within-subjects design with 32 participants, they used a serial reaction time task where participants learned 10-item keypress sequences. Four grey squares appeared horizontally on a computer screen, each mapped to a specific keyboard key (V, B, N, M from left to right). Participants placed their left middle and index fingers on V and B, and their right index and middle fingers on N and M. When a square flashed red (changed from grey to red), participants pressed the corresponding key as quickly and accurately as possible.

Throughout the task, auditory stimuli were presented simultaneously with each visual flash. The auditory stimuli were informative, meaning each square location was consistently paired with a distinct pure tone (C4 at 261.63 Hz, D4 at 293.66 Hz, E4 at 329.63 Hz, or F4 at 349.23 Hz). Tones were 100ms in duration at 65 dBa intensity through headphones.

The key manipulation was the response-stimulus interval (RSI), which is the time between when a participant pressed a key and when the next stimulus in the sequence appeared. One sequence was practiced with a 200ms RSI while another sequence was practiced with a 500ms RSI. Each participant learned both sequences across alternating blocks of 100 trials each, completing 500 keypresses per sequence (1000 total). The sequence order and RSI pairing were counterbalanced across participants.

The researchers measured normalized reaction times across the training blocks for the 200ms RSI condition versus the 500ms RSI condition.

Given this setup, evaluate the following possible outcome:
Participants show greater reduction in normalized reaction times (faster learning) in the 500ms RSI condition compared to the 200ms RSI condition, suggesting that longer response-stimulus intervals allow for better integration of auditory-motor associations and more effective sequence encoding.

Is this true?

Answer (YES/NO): NO